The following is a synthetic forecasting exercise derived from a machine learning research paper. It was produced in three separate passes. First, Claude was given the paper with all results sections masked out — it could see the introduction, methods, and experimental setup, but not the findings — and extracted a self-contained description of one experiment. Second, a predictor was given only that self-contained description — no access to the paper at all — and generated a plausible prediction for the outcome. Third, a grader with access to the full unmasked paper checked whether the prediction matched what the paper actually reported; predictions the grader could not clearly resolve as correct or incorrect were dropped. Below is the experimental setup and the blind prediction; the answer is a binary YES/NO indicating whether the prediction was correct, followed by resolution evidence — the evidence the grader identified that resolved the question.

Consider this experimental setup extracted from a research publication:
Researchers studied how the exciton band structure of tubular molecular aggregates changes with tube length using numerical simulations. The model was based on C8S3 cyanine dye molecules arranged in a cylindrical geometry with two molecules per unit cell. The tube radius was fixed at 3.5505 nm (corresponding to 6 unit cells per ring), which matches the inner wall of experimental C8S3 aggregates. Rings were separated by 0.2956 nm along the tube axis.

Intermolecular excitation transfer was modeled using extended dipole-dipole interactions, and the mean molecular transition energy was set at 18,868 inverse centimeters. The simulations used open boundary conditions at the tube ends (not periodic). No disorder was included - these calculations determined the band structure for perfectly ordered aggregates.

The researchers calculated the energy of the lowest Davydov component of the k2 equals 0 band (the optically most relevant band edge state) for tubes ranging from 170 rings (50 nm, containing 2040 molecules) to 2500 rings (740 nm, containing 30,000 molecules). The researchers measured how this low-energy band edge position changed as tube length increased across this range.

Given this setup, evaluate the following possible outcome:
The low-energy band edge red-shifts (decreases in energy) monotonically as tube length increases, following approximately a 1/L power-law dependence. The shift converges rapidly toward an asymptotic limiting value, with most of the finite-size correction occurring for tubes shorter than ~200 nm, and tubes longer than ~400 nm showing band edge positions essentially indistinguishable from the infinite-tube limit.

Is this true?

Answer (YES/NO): YES